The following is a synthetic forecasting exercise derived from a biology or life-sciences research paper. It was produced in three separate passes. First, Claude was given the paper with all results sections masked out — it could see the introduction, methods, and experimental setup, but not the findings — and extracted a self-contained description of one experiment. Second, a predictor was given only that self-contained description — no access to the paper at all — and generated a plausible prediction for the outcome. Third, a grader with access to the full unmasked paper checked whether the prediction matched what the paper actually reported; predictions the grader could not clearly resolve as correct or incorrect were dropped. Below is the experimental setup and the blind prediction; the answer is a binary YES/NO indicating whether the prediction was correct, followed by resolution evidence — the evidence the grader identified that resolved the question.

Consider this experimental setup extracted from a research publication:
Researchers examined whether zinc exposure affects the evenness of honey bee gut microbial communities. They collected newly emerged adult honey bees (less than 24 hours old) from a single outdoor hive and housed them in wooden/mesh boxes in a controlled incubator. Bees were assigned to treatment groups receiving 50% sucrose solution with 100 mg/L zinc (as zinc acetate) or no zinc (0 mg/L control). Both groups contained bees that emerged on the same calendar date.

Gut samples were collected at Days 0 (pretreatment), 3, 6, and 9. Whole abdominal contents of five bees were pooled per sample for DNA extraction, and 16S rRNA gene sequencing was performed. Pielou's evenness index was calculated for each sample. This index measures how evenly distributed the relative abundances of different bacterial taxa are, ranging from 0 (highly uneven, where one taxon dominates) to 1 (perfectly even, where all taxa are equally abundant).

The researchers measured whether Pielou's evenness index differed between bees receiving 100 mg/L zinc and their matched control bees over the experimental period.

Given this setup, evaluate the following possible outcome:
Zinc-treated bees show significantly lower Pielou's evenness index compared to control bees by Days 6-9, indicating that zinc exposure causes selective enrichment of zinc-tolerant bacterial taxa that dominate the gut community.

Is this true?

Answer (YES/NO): NO